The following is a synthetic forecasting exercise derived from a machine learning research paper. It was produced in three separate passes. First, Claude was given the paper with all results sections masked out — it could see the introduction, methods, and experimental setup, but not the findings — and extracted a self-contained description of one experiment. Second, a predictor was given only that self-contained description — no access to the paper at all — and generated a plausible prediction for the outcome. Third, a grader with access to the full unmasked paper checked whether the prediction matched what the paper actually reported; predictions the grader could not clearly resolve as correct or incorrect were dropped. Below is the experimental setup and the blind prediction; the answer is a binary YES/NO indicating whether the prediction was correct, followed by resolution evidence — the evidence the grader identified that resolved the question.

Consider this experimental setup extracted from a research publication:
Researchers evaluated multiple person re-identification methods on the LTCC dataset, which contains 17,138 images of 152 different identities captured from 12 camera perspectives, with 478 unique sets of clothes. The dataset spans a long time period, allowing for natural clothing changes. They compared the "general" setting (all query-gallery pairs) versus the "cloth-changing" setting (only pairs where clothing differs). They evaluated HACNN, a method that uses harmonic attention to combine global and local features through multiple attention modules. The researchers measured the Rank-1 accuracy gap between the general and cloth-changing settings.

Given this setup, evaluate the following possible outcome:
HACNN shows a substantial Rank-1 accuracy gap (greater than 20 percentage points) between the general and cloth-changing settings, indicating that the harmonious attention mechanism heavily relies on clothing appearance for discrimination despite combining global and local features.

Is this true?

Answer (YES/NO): YES